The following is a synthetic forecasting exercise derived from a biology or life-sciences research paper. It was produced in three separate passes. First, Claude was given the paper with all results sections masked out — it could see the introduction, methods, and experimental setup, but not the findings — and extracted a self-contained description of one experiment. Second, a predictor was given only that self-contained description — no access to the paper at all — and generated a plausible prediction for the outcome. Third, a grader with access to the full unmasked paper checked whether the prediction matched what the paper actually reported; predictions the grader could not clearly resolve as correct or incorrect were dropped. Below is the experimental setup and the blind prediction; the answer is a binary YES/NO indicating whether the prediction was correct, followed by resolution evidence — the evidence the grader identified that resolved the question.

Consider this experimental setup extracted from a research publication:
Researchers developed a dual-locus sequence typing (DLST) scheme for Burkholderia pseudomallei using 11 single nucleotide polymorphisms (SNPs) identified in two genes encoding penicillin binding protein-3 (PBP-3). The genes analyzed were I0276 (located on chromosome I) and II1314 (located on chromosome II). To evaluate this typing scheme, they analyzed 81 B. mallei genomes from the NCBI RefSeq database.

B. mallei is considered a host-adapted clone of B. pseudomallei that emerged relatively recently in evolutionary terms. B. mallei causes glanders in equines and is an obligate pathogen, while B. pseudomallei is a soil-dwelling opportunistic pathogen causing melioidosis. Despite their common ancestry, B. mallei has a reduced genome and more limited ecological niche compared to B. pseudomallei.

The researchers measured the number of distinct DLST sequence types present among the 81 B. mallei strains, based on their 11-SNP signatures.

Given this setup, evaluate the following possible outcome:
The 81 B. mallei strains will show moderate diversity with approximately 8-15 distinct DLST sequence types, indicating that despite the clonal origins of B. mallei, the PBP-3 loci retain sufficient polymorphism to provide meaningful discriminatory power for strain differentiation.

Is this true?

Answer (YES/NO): NO